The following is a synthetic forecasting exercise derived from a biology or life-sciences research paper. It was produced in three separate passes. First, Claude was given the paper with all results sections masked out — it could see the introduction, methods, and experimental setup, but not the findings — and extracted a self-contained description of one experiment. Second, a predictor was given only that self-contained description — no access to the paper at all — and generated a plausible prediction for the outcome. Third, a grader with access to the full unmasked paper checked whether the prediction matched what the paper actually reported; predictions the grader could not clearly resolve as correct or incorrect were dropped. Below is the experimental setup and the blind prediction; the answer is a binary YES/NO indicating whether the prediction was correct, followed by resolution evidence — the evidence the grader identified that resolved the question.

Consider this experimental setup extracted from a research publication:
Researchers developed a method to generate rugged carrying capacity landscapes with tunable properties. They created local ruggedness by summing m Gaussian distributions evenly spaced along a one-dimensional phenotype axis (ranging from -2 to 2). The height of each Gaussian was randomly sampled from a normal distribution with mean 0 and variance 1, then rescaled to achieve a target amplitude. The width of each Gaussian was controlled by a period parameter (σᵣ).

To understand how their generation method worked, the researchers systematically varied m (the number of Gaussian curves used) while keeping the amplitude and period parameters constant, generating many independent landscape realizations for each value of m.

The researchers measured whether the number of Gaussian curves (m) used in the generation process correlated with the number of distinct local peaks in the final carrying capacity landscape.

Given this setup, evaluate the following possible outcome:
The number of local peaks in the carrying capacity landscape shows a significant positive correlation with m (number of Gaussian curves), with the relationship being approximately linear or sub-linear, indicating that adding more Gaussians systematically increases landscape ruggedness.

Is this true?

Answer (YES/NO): NO